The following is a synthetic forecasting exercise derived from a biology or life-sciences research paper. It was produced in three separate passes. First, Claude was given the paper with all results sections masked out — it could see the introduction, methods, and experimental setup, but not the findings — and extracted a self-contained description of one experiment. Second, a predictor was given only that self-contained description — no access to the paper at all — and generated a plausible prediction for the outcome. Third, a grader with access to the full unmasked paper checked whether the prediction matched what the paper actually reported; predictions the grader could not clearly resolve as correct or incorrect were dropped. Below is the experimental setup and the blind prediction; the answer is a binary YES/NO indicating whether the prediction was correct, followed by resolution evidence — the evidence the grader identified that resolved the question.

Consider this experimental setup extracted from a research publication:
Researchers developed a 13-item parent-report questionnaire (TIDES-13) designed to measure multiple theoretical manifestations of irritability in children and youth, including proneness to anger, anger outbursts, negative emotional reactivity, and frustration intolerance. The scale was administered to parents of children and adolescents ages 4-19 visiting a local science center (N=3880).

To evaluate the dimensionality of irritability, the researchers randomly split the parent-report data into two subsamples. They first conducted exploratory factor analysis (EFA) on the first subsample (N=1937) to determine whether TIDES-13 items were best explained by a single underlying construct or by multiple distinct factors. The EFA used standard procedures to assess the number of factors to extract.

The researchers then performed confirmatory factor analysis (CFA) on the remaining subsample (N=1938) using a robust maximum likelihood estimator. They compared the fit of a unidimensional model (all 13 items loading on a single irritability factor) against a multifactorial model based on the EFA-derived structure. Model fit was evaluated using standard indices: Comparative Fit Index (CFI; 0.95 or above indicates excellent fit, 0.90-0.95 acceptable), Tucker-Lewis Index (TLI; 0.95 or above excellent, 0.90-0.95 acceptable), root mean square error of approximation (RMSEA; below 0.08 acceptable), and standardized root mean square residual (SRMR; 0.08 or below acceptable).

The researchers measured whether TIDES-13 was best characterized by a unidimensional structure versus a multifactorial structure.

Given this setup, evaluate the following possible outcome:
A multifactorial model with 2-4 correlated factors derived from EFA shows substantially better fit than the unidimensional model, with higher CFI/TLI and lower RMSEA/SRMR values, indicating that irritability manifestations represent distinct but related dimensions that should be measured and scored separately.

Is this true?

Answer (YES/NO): NO